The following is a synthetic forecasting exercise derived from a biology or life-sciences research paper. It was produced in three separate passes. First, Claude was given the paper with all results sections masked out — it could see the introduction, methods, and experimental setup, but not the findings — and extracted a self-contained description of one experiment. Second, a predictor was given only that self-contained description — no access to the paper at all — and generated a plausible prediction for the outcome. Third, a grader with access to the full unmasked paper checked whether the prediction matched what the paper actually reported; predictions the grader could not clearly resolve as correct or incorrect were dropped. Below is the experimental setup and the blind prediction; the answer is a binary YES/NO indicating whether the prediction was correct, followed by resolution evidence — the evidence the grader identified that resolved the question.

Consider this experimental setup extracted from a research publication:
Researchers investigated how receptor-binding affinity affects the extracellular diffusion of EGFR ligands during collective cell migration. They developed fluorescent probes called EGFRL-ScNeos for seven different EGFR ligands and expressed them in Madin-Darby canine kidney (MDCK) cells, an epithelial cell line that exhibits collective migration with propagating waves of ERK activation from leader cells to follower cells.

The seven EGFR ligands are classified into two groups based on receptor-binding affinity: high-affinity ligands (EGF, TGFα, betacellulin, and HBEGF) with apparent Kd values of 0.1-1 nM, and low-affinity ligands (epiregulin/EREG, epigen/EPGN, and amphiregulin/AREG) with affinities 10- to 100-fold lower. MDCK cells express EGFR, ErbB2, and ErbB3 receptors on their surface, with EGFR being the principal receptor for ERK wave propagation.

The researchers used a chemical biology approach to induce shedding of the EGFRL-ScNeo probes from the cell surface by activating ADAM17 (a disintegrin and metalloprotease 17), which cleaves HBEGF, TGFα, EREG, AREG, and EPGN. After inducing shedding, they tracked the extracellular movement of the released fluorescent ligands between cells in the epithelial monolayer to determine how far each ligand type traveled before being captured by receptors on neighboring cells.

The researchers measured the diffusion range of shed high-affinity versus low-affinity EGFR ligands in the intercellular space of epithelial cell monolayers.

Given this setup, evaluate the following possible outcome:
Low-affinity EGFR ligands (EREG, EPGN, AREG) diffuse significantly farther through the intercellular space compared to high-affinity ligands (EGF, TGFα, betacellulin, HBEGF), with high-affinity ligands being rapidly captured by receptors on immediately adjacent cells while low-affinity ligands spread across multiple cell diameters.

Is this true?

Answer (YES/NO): YES